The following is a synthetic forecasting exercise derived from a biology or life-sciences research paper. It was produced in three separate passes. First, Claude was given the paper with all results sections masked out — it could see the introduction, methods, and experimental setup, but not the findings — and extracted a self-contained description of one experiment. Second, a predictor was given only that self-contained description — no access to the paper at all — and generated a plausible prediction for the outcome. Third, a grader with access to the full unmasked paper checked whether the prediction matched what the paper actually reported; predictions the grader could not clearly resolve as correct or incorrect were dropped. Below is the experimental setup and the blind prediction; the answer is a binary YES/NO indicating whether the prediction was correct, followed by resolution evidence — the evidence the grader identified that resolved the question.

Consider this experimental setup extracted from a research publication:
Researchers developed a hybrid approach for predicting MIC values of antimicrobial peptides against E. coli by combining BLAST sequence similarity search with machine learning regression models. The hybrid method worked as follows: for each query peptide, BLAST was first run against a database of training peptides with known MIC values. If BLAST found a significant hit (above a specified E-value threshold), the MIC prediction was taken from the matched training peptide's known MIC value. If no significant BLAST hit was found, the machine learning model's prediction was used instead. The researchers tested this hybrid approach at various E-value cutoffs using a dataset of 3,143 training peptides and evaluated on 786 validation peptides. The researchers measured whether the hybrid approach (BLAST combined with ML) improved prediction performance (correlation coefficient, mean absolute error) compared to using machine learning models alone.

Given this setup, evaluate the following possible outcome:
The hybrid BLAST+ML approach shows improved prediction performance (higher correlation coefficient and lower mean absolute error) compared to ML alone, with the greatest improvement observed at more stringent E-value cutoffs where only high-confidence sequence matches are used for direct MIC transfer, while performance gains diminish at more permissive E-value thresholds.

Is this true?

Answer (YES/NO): NO